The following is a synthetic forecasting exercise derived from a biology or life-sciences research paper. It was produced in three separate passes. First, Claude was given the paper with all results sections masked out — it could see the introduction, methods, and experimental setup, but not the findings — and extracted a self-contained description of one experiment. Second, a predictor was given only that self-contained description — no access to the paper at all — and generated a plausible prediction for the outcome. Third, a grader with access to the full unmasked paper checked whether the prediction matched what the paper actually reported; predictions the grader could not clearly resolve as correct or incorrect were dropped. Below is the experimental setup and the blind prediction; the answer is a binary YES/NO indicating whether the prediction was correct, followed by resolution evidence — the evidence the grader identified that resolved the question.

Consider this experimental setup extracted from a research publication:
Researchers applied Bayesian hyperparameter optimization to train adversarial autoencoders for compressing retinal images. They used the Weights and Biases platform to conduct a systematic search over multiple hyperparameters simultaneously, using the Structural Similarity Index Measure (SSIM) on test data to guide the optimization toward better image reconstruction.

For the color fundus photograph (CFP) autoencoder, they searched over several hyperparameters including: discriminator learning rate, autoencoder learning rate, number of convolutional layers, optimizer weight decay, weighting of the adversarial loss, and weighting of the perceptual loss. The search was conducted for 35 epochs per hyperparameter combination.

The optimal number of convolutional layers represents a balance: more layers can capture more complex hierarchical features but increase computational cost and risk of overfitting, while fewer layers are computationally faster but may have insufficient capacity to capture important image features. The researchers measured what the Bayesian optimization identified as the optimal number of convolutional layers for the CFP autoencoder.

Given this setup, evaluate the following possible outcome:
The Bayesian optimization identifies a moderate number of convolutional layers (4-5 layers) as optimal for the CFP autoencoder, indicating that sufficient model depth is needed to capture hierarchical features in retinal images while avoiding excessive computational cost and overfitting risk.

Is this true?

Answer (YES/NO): YES